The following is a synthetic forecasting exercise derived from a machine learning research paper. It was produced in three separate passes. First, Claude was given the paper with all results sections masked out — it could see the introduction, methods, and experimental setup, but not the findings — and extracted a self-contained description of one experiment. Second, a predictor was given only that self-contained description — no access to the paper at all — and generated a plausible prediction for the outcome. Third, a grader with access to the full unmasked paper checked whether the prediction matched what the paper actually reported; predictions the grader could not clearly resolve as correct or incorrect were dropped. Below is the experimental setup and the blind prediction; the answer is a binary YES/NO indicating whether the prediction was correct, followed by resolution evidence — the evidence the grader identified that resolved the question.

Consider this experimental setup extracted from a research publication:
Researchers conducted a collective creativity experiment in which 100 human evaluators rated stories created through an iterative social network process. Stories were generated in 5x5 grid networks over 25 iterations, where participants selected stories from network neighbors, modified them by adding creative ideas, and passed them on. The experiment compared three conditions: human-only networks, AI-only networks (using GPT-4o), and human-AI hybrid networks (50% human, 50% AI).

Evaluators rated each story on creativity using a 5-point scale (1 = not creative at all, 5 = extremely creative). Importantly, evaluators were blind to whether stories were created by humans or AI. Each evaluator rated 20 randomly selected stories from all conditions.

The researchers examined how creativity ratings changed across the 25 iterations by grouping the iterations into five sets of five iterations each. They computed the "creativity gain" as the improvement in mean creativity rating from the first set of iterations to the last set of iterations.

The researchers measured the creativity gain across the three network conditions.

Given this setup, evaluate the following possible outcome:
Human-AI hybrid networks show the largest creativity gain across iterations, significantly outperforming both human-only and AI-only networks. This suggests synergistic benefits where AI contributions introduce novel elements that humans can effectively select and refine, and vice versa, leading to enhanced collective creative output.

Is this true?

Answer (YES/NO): NO